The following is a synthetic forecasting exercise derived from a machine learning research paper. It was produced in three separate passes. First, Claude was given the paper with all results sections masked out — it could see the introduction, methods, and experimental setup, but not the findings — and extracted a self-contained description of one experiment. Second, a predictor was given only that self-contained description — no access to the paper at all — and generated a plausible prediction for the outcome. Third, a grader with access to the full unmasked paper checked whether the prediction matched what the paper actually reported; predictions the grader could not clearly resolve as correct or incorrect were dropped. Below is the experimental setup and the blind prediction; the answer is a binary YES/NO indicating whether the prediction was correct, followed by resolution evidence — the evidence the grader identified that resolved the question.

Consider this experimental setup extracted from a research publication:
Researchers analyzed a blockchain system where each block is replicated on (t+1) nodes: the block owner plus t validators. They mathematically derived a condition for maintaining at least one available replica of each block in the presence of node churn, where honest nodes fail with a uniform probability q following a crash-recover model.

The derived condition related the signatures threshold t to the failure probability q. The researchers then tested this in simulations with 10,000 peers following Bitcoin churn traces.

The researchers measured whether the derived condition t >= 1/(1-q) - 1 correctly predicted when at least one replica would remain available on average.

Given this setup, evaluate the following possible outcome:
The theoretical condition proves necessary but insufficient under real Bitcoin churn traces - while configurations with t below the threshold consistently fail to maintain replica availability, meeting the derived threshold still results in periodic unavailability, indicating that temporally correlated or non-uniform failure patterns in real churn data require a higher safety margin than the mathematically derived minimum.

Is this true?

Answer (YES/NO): NO